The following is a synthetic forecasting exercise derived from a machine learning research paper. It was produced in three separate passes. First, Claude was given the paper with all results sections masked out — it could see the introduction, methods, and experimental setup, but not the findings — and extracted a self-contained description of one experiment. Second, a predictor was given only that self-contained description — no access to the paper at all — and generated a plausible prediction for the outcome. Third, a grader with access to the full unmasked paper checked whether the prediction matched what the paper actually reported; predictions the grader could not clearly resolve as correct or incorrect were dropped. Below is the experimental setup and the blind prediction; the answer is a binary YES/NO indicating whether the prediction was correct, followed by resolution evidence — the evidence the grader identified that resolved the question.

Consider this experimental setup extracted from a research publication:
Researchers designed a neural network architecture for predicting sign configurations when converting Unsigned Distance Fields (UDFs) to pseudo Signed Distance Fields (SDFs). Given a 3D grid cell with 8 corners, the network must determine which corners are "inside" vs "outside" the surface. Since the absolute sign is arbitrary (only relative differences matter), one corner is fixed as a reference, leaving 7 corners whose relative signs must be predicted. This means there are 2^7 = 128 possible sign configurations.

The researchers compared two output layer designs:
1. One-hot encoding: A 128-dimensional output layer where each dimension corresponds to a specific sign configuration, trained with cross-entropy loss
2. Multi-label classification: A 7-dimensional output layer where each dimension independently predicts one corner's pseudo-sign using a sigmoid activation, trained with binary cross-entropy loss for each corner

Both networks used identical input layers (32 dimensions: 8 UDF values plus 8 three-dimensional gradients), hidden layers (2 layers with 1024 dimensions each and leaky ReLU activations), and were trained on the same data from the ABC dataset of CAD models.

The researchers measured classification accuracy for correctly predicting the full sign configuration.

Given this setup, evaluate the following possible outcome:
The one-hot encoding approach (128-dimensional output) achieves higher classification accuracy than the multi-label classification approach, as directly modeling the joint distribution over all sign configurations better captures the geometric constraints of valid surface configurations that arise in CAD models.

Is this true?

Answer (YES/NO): YES